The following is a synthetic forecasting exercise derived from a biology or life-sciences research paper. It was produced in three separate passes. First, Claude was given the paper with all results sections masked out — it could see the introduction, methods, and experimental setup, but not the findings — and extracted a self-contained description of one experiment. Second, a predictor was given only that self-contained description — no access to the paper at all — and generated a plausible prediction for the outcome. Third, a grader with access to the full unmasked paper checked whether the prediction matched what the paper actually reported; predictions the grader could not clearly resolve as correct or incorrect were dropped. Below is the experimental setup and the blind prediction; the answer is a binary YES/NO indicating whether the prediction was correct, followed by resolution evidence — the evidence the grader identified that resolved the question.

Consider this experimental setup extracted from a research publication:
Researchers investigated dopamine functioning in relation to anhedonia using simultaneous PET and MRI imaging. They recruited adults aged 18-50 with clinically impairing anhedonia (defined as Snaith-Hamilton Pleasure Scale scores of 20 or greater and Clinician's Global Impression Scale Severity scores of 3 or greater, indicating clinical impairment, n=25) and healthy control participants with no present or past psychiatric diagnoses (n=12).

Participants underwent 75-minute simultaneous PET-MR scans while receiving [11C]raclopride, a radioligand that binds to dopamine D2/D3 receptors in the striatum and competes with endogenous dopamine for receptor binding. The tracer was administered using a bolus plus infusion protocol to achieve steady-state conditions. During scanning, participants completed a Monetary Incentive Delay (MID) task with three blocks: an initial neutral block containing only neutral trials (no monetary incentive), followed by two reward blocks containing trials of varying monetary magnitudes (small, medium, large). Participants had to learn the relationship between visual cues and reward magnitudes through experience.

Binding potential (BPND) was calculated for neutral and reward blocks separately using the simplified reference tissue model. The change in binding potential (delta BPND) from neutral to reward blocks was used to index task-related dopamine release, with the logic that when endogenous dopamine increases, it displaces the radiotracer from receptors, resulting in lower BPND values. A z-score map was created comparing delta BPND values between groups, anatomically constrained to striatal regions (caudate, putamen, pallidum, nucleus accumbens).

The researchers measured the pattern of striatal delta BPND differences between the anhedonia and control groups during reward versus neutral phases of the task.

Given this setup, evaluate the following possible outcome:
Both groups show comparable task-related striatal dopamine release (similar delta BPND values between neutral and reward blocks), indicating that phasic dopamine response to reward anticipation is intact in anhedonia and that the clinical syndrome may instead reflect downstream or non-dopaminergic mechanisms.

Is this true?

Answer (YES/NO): NO